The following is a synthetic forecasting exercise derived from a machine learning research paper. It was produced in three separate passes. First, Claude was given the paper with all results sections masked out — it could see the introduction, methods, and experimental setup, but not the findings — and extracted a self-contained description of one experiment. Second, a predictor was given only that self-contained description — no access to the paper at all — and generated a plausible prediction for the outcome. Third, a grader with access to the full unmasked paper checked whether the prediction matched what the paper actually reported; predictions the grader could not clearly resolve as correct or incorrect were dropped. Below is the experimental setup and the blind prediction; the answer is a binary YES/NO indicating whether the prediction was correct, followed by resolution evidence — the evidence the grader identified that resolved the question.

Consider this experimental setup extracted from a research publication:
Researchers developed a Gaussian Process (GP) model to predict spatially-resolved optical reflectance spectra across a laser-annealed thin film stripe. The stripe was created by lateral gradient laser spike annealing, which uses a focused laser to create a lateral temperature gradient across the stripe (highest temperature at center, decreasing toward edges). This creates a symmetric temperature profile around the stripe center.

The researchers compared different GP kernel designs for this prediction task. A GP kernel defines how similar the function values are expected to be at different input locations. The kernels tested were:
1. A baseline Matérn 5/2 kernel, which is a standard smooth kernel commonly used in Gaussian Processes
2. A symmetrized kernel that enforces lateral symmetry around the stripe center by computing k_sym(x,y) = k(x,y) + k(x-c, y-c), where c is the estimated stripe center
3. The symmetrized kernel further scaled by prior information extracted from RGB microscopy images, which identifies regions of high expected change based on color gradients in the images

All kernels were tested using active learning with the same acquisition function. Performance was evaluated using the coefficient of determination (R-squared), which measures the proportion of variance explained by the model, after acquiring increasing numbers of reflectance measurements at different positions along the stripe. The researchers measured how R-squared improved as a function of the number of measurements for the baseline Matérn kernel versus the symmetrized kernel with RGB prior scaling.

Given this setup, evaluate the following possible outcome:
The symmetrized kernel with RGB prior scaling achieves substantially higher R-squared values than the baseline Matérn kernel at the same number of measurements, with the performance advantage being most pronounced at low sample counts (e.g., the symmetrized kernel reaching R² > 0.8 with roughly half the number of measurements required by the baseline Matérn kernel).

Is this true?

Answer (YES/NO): NO